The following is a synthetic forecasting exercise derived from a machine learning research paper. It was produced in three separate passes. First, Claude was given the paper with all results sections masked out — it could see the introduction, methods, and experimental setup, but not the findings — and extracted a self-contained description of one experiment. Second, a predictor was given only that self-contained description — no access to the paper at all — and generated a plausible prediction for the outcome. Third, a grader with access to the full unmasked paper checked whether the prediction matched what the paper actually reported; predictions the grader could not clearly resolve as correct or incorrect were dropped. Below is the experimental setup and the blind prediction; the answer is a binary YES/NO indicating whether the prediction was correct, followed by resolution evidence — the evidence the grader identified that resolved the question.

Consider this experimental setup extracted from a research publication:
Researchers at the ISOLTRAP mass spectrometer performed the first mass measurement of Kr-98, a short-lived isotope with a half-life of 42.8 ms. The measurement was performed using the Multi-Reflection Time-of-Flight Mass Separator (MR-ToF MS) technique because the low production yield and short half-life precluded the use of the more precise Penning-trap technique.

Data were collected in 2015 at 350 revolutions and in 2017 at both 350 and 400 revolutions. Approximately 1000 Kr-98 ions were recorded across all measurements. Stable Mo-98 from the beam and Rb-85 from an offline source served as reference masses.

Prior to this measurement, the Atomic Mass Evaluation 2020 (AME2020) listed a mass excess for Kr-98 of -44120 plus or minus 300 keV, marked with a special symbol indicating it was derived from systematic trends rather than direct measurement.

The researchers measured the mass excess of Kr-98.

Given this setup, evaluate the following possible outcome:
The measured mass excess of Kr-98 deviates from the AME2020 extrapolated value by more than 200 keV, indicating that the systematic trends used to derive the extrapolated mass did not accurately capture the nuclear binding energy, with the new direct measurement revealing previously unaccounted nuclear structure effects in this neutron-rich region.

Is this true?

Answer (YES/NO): NO